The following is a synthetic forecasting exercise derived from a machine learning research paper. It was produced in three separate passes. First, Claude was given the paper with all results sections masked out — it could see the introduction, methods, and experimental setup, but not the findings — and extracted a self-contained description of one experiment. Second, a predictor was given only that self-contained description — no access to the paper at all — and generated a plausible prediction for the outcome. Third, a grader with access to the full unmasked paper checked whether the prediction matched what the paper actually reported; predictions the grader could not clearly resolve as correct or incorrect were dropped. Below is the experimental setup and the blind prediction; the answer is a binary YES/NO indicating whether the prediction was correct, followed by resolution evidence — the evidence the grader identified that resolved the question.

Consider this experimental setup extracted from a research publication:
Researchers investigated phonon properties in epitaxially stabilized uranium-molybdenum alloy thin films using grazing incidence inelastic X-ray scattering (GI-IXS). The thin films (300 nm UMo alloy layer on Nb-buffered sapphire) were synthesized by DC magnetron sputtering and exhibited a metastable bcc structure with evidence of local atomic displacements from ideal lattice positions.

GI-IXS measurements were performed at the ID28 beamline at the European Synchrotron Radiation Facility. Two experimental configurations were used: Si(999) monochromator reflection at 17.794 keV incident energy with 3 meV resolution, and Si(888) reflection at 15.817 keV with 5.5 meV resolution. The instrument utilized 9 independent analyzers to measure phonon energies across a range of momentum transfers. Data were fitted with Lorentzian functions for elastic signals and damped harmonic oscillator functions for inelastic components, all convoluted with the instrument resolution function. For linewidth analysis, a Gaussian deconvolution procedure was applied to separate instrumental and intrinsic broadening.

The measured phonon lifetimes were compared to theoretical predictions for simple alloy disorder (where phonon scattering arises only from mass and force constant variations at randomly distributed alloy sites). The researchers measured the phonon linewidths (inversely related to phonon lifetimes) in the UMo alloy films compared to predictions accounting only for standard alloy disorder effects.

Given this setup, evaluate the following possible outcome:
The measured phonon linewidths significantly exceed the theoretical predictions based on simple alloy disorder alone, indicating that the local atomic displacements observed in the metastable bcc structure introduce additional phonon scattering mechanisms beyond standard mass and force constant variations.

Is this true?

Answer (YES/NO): YES